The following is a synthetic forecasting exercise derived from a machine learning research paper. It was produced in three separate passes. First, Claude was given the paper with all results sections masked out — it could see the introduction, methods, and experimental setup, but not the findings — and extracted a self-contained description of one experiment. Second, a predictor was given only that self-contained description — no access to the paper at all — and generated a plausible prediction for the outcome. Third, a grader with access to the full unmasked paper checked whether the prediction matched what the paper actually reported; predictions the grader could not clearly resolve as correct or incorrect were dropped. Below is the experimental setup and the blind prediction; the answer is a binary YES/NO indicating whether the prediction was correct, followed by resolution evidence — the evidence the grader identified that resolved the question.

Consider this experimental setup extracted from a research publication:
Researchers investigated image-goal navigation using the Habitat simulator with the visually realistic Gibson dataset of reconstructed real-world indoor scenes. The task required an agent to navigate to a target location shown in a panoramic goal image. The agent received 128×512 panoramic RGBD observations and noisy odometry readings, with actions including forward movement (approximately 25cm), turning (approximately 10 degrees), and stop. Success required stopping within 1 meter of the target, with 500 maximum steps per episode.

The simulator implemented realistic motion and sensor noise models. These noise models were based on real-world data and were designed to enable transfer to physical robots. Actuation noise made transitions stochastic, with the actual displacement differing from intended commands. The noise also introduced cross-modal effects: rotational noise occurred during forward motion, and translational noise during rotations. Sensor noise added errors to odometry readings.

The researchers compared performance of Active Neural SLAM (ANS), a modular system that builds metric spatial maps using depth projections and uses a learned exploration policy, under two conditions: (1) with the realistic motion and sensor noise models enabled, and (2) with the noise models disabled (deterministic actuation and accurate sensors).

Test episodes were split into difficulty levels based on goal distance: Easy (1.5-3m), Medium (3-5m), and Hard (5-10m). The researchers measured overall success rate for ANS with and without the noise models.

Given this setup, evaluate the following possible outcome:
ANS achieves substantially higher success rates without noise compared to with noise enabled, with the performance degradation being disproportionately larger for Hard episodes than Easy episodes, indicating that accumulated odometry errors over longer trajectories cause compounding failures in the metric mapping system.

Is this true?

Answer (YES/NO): YES